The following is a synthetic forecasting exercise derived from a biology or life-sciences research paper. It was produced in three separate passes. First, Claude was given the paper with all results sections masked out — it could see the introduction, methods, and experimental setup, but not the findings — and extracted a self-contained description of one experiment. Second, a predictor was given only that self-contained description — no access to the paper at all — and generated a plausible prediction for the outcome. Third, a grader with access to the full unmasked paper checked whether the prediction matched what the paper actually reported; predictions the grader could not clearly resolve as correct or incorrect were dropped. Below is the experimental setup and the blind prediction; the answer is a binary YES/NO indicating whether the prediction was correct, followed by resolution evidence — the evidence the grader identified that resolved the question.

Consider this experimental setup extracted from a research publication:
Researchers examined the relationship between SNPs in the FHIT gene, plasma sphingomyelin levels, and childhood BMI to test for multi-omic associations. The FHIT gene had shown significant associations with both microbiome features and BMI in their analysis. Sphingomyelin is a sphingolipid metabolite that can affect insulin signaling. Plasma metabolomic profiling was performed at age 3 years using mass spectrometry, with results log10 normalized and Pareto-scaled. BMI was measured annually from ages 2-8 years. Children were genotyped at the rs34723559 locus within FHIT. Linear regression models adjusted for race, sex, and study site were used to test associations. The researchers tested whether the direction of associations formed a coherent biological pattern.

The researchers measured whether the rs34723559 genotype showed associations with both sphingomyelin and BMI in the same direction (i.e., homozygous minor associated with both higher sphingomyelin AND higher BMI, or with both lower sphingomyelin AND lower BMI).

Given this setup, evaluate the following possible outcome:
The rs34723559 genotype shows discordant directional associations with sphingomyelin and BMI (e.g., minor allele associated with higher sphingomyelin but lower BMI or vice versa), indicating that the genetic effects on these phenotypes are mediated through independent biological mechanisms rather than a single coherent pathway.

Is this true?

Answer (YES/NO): NO